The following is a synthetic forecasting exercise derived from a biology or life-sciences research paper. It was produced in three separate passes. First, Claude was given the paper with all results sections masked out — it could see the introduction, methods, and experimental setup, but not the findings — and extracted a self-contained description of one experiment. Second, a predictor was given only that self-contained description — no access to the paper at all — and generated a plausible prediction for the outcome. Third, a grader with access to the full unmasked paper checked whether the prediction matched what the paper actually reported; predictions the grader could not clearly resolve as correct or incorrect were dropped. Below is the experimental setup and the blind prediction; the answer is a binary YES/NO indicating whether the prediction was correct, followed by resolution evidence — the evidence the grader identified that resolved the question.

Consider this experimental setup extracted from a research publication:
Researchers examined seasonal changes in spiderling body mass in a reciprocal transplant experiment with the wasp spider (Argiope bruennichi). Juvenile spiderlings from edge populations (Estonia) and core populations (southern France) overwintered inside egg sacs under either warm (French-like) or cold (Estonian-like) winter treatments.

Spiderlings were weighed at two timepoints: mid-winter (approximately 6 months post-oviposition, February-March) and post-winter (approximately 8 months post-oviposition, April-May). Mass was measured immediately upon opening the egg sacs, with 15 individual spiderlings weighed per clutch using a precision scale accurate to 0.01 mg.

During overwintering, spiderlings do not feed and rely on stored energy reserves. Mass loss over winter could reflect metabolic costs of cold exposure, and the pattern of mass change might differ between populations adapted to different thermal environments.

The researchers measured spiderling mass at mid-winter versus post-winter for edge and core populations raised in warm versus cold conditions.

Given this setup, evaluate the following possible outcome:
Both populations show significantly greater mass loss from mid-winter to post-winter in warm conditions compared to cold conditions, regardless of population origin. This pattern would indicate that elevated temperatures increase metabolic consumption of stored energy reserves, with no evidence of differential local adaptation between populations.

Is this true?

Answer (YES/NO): NO